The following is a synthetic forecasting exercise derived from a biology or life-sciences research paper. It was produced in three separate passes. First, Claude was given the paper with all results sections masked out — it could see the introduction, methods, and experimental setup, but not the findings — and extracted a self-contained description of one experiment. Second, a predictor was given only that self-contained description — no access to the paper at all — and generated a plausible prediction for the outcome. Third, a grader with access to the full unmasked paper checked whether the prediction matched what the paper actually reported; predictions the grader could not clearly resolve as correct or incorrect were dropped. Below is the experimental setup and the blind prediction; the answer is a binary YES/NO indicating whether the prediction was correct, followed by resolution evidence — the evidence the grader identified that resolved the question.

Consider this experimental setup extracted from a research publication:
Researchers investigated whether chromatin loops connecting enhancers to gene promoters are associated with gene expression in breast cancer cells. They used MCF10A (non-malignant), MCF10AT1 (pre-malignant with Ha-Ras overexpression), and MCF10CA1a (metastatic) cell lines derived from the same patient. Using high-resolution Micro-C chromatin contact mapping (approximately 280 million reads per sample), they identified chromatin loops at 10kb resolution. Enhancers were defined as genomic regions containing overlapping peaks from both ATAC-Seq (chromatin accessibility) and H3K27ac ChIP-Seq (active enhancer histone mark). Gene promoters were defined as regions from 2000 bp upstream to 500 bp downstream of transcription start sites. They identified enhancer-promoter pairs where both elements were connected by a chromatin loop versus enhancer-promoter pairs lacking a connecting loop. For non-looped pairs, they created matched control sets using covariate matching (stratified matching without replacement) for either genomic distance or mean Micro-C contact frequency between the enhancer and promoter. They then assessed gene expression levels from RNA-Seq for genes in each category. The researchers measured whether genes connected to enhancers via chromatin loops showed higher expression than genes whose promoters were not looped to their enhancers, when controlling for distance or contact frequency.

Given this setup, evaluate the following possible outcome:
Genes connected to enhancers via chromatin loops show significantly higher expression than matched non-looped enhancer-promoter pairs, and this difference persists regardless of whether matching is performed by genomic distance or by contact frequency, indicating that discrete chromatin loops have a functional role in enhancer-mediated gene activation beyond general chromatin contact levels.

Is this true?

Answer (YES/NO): NO